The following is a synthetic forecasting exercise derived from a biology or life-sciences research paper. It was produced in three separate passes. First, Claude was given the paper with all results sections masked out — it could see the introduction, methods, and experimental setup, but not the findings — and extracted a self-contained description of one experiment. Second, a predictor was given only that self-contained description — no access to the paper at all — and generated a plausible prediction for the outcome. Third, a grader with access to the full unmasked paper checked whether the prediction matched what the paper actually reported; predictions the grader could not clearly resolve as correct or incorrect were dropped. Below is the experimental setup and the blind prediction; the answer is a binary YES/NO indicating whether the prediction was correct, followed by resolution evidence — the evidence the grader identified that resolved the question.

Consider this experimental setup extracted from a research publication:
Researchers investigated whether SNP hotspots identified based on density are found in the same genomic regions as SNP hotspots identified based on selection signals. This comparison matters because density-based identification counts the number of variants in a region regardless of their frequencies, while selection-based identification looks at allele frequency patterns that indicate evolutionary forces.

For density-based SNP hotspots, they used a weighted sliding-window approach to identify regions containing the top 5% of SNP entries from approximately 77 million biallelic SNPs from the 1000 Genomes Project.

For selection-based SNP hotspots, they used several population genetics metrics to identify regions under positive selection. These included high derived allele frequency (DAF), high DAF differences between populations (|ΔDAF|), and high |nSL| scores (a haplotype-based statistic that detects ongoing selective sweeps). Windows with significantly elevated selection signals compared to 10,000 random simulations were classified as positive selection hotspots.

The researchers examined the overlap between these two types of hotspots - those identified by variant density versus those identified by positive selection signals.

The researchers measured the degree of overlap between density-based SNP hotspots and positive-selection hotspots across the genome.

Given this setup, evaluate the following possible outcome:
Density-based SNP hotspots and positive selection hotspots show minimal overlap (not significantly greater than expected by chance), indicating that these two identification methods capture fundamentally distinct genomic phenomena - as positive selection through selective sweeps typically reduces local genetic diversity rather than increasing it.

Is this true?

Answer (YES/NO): NO